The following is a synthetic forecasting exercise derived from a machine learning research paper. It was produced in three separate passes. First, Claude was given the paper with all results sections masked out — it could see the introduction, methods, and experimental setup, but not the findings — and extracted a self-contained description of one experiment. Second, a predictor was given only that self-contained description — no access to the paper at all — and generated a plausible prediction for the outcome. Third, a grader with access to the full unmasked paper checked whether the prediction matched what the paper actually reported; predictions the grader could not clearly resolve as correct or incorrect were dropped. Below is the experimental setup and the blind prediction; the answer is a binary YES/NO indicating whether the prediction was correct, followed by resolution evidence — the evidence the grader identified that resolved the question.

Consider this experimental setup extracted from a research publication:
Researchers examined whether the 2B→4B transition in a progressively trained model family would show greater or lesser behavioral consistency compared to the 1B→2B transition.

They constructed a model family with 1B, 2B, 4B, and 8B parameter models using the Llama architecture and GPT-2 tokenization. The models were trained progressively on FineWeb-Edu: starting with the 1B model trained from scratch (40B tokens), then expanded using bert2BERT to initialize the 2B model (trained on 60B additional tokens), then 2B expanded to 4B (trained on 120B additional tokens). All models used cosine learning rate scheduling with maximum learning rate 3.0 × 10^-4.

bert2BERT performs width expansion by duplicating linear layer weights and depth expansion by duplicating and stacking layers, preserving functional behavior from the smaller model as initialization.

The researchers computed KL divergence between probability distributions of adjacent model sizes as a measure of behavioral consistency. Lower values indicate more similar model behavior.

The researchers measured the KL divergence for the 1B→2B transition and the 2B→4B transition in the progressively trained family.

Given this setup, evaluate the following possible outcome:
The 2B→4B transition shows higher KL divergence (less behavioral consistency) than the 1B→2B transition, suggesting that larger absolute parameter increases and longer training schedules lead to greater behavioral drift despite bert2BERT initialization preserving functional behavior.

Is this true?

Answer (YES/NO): YES